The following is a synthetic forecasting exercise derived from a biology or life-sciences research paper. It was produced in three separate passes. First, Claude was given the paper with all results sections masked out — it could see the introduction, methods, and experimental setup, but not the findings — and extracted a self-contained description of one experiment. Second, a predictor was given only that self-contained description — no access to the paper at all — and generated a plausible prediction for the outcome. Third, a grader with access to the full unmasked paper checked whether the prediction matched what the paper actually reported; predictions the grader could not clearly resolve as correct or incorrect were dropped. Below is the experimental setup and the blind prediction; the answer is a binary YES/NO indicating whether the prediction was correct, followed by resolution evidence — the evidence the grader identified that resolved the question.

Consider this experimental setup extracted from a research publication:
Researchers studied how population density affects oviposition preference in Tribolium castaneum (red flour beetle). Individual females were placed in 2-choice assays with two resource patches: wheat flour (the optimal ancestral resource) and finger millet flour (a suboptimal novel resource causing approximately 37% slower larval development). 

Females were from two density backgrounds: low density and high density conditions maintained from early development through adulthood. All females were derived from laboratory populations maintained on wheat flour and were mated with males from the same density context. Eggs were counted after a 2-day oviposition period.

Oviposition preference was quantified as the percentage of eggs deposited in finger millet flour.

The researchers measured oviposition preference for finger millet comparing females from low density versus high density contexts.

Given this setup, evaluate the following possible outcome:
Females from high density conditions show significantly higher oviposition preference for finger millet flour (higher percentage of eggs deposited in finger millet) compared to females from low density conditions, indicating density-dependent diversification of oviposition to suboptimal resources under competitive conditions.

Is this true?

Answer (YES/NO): NO